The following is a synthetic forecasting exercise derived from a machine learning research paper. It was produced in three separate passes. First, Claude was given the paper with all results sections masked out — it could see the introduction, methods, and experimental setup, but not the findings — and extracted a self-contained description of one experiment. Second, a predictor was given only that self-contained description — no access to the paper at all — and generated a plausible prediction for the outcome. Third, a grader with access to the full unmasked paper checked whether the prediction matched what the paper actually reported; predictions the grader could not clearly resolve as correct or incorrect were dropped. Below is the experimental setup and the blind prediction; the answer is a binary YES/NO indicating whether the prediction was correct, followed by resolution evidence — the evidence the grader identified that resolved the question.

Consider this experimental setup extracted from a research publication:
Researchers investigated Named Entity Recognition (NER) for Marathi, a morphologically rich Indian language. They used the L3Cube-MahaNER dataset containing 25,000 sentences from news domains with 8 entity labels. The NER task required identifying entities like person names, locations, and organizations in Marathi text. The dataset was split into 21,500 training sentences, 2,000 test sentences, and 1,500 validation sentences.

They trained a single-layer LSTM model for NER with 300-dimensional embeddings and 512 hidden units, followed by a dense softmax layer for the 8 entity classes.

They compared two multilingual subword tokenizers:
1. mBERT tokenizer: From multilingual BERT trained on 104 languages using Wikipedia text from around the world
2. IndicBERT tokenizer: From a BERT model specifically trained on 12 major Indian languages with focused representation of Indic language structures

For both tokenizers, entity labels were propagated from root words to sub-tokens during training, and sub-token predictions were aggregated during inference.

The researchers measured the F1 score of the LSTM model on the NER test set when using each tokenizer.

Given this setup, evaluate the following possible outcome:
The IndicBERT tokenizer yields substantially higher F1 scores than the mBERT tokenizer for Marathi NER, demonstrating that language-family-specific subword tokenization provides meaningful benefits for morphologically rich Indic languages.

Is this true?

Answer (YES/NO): YES